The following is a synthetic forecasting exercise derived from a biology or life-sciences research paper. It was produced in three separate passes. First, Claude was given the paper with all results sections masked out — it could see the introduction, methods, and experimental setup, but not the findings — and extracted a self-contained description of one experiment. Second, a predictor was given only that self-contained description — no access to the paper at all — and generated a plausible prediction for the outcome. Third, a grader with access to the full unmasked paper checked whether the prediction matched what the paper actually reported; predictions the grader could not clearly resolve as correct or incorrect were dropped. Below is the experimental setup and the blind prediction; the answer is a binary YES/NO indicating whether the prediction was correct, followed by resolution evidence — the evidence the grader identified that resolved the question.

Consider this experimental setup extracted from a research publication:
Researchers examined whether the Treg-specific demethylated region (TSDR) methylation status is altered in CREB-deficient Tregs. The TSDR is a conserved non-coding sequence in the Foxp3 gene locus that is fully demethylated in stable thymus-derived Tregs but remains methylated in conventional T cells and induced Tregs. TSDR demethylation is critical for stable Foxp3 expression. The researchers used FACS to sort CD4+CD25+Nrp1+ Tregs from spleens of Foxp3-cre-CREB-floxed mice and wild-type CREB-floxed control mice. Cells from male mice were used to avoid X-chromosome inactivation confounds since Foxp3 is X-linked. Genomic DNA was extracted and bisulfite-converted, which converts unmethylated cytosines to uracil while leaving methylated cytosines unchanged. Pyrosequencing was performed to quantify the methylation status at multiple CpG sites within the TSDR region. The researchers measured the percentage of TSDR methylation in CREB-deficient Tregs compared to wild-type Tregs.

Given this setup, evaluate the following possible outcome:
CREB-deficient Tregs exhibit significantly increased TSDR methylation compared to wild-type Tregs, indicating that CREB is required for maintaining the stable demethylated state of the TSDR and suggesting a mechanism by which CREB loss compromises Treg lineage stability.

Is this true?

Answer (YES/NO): NO